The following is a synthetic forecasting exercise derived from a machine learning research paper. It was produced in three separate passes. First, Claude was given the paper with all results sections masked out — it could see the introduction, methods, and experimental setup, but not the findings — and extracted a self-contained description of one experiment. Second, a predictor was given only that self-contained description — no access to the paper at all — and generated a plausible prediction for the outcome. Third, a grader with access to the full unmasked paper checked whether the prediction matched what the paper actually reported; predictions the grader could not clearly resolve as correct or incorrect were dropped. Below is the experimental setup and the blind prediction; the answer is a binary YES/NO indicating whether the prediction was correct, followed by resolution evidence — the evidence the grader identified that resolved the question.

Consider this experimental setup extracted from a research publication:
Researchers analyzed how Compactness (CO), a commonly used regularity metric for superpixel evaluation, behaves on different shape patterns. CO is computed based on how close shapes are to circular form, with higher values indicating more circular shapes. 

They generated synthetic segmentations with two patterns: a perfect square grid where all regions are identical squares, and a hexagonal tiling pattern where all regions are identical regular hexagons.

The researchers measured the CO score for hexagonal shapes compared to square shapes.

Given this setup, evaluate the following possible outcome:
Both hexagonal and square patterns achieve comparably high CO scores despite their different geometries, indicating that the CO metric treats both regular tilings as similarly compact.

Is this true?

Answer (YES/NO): NO